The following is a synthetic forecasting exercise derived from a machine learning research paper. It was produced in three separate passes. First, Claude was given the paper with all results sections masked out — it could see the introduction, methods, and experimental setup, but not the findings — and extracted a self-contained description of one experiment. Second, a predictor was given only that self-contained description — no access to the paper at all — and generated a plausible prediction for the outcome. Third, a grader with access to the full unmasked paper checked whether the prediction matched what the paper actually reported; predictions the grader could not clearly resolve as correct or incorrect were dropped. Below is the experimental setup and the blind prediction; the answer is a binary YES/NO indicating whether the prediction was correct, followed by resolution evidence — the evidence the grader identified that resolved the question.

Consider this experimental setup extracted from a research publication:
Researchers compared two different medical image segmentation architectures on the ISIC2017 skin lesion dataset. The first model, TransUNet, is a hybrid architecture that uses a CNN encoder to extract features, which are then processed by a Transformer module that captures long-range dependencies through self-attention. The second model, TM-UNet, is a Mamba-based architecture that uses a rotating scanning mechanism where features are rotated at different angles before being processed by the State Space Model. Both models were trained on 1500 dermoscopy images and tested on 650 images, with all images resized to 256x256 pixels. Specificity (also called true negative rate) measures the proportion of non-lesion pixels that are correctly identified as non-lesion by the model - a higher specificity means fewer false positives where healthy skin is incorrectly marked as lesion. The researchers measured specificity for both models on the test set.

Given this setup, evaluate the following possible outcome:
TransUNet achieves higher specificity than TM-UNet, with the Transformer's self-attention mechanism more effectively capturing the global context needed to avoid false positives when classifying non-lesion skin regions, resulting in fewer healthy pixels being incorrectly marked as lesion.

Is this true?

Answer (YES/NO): NO